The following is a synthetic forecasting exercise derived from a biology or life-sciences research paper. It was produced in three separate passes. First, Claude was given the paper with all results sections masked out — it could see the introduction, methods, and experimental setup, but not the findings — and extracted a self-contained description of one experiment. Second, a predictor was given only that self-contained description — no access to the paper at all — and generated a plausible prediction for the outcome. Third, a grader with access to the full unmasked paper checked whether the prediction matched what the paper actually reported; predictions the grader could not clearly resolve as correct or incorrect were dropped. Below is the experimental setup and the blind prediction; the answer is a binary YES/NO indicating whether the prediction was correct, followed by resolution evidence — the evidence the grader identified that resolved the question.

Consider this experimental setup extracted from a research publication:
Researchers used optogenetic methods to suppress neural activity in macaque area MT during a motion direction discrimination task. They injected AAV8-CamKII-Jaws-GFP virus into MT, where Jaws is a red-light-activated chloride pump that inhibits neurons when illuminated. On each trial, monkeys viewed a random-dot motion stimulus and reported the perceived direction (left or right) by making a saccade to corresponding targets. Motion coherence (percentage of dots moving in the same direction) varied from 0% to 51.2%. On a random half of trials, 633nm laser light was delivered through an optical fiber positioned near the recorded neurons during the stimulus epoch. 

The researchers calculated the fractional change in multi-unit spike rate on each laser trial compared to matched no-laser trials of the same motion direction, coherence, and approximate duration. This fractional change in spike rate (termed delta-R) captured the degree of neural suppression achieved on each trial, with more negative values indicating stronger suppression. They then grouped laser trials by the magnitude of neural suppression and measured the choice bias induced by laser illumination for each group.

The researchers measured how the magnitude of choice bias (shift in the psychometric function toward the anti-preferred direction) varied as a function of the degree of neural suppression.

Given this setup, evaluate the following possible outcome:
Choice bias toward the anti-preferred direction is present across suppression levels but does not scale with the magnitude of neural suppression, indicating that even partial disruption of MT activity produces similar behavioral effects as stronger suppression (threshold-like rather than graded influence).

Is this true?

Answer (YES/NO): NO